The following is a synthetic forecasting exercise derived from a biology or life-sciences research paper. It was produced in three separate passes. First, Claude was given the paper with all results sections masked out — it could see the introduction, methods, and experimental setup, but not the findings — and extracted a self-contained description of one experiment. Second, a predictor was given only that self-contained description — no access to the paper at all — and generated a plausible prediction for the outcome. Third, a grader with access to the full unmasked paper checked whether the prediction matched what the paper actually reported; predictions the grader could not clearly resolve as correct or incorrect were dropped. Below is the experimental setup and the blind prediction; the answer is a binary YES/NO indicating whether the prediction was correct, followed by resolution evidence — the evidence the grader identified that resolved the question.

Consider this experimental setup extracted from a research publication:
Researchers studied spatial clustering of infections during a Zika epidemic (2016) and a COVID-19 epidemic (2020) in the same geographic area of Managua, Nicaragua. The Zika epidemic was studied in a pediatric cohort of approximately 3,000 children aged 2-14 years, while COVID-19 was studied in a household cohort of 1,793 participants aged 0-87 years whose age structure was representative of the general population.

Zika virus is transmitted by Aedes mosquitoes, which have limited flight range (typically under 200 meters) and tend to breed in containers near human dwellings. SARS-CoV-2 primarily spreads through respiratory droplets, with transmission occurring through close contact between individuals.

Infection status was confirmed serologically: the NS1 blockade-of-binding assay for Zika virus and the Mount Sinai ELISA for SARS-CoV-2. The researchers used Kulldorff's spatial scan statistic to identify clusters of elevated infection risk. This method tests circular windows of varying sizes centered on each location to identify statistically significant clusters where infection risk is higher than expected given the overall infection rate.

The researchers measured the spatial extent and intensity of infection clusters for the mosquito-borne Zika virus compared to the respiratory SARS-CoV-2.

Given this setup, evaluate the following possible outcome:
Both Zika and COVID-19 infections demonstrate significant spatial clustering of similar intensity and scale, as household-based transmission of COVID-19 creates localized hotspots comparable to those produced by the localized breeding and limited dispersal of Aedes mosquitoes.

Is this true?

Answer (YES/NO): NO